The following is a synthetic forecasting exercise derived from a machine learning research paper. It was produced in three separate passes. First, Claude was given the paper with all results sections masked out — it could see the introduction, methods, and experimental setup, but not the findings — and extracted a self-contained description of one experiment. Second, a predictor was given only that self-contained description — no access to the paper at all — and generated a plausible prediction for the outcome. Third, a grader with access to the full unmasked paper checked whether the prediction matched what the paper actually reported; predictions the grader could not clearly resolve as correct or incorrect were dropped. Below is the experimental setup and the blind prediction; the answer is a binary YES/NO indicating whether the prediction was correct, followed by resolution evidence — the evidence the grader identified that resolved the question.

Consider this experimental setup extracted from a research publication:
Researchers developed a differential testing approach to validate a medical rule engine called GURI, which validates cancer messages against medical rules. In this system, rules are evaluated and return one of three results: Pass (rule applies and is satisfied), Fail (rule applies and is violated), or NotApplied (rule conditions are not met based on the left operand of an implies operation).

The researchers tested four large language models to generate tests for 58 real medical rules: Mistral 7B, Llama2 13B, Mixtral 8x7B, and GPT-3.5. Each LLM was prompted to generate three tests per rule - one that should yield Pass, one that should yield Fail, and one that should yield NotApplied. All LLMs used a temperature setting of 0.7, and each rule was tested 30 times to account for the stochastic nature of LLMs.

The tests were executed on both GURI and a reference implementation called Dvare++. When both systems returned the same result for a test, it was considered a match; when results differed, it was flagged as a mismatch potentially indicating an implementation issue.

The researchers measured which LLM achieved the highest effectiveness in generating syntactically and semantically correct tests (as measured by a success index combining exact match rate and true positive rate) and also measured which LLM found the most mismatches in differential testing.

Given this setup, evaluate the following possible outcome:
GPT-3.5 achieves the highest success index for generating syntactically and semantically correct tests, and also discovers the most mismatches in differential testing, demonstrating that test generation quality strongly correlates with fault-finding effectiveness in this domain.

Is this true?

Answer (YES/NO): NO